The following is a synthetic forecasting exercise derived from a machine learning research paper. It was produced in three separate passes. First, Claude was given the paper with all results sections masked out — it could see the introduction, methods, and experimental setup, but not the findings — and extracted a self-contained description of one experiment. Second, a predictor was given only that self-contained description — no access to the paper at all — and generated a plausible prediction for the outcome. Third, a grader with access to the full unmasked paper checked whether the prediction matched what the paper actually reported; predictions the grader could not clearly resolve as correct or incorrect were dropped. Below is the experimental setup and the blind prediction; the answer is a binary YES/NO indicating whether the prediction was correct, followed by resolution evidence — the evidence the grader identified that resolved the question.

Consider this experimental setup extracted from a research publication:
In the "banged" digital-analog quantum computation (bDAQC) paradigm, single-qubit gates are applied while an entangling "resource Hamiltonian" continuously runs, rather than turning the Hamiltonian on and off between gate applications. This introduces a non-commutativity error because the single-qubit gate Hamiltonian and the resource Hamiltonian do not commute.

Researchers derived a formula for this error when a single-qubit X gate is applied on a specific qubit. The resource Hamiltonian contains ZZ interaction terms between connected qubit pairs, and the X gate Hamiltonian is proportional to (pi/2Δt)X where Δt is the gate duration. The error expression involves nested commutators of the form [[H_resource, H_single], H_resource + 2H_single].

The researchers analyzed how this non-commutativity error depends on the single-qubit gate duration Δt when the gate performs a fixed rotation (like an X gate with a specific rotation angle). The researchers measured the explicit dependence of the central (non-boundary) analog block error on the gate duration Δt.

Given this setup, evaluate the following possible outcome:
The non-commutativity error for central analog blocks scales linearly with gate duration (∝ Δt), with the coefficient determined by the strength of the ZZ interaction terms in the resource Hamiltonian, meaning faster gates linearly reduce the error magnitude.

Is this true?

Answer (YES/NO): YES